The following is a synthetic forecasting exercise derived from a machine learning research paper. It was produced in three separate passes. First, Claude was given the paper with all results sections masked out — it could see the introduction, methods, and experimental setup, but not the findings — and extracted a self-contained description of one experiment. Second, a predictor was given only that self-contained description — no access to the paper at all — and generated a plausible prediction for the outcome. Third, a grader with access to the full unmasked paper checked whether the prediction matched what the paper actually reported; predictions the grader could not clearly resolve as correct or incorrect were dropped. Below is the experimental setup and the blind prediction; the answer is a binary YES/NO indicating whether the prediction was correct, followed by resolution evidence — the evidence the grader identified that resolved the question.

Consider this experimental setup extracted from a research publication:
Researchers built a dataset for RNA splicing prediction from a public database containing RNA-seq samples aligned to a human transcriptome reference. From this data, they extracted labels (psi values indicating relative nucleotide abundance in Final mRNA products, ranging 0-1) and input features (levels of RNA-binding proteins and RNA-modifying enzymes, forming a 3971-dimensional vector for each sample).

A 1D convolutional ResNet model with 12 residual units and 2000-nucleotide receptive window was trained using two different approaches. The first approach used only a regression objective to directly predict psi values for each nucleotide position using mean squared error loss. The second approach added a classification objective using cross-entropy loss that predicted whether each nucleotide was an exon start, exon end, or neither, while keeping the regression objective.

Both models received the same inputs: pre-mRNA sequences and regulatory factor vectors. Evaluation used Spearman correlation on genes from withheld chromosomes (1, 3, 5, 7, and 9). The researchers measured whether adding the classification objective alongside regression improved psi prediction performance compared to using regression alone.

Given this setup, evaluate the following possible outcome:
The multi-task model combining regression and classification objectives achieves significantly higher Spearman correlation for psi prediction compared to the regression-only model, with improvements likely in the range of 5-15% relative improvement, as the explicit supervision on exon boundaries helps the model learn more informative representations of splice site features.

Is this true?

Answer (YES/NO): NO